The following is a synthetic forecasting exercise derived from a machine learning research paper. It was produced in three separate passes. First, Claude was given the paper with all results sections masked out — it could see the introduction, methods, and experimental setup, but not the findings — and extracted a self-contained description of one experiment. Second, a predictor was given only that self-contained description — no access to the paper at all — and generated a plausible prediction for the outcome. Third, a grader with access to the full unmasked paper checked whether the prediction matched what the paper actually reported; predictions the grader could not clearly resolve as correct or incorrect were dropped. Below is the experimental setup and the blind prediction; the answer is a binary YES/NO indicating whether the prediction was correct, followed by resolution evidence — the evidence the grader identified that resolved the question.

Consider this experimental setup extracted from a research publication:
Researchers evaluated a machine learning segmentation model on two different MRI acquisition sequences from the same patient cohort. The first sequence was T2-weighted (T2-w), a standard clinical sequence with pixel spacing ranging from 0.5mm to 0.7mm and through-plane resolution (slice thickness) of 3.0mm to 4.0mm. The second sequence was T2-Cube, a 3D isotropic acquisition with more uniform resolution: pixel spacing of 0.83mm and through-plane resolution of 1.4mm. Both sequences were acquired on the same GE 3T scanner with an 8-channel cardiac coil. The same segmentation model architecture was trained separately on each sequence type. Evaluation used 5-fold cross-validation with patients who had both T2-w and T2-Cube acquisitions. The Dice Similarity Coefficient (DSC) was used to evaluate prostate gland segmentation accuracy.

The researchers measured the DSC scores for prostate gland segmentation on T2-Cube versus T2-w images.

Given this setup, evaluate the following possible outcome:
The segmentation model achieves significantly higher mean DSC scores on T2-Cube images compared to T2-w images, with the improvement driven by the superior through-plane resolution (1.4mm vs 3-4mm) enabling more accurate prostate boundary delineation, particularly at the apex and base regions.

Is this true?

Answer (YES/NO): NO